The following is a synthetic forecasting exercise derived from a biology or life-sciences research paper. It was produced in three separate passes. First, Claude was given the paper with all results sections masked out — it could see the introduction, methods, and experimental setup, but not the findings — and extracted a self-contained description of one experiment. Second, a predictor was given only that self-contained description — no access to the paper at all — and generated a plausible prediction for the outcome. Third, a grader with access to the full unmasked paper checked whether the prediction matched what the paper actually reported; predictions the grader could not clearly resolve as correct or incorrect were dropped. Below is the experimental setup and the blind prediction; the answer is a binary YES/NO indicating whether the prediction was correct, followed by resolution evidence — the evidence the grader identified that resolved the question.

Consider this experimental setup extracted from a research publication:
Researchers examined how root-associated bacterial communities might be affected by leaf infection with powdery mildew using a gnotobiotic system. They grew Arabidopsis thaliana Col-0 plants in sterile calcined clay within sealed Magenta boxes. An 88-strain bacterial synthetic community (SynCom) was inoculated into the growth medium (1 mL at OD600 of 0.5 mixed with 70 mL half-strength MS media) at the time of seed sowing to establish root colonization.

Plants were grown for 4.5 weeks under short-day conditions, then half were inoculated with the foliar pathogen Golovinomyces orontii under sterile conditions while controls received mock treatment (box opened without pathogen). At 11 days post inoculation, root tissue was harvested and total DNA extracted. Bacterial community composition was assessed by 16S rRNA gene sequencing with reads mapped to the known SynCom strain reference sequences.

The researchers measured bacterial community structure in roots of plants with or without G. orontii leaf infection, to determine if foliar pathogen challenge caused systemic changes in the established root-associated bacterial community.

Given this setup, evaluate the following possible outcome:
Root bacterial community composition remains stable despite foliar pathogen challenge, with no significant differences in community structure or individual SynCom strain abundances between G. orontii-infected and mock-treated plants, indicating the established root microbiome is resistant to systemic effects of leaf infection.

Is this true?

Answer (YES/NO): YES